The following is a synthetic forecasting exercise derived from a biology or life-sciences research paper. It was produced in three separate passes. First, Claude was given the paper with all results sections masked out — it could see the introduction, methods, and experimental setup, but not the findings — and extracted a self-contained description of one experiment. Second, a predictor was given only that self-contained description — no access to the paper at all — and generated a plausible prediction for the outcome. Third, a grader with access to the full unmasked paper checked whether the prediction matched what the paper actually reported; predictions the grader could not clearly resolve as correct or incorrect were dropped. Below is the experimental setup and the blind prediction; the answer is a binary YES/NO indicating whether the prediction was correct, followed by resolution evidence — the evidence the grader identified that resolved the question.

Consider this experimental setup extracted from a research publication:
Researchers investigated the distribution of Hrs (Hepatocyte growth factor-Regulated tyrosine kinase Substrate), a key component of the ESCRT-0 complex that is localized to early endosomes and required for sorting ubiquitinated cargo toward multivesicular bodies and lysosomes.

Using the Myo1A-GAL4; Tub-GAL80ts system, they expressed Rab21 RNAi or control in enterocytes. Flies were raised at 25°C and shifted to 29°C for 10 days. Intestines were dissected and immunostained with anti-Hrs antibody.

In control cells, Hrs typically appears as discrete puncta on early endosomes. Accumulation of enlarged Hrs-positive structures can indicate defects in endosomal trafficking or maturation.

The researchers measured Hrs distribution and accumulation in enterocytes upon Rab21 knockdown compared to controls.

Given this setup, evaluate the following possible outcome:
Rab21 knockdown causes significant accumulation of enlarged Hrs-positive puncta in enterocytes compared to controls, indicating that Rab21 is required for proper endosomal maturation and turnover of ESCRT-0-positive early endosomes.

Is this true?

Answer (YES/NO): NO